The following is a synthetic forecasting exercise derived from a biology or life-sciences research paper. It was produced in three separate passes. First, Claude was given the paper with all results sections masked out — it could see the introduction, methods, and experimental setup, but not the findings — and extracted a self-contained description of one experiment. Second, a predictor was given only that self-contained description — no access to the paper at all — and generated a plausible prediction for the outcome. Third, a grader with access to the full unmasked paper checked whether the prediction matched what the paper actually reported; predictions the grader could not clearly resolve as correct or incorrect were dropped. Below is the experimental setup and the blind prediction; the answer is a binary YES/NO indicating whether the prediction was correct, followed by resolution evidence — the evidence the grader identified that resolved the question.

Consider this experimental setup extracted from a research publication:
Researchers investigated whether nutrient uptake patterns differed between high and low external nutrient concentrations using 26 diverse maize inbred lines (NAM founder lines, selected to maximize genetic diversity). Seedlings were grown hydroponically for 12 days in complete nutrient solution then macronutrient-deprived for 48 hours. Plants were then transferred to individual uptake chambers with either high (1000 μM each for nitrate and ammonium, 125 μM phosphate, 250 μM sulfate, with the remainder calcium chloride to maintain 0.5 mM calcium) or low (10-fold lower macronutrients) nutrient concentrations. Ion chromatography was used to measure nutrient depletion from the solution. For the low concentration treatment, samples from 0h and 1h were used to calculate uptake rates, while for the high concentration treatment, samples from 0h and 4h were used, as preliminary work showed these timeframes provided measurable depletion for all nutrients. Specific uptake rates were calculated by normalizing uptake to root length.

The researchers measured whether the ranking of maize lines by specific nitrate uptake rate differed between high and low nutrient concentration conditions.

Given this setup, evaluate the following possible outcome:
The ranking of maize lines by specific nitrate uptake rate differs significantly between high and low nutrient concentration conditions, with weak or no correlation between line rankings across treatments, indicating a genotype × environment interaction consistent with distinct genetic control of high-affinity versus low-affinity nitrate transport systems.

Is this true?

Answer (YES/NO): NO